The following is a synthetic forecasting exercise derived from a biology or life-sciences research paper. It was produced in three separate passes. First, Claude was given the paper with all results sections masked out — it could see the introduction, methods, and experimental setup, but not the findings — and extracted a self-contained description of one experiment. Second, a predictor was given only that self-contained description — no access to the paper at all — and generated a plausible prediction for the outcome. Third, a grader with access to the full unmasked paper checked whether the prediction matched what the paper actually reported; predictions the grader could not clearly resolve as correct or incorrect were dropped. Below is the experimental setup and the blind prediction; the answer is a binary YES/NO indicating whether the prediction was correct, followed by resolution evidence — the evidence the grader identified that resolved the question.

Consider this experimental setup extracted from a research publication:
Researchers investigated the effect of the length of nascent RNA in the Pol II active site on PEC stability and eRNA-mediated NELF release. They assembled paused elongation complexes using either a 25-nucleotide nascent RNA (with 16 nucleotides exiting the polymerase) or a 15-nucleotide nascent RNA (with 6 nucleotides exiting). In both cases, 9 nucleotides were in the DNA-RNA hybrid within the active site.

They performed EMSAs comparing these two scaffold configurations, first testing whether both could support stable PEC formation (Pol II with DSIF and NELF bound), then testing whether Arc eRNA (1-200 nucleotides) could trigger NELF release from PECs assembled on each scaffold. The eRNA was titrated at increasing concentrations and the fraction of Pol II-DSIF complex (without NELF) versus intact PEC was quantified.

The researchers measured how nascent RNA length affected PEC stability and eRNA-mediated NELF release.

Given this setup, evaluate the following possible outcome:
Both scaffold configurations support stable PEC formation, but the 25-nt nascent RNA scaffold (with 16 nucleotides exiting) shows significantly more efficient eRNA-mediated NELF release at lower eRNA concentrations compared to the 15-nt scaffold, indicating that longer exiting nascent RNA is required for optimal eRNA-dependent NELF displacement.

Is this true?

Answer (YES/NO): NO